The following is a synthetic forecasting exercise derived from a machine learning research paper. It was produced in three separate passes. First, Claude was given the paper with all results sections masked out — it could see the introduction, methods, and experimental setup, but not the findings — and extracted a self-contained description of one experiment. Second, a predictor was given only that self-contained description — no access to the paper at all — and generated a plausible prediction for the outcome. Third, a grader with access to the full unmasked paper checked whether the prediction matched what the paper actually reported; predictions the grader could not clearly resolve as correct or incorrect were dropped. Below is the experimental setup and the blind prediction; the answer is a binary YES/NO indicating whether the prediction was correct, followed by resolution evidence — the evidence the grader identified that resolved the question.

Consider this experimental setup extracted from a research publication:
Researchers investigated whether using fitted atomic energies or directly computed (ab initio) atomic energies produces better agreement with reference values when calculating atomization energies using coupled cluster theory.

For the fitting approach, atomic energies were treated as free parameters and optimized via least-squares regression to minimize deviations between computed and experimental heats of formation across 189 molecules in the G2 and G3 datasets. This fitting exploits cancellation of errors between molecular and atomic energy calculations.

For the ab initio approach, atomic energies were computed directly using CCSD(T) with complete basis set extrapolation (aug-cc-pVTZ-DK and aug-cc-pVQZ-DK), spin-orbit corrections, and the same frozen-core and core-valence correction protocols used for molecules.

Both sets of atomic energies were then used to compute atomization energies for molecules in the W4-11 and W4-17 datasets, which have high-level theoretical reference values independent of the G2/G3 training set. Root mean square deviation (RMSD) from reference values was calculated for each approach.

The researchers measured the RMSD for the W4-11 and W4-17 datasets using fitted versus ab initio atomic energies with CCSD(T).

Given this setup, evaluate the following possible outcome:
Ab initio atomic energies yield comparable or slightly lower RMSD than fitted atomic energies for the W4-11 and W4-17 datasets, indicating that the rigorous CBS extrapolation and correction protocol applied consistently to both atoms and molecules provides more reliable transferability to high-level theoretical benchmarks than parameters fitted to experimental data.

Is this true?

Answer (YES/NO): NO